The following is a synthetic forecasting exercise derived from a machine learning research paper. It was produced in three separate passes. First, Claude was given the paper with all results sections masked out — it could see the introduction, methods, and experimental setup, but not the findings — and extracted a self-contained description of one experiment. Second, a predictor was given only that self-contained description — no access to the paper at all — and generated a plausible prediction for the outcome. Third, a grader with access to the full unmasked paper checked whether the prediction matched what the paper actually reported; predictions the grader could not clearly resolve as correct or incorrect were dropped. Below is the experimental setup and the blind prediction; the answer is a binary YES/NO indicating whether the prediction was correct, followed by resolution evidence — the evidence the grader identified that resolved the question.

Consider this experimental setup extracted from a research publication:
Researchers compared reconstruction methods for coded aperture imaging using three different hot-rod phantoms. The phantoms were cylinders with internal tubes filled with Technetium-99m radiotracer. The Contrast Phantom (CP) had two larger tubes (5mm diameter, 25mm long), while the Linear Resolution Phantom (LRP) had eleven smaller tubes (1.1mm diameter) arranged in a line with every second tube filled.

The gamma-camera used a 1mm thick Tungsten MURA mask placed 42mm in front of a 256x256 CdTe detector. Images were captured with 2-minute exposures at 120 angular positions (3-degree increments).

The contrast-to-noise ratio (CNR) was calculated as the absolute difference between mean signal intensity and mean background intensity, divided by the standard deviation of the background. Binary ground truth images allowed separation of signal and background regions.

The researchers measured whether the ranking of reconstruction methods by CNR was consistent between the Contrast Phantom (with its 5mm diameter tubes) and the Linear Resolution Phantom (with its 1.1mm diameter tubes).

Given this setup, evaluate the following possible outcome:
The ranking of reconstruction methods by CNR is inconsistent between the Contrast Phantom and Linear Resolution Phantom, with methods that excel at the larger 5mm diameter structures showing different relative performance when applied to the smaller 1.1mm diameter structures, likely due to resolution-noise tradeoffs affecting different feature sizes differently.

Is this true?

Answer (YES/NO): YES